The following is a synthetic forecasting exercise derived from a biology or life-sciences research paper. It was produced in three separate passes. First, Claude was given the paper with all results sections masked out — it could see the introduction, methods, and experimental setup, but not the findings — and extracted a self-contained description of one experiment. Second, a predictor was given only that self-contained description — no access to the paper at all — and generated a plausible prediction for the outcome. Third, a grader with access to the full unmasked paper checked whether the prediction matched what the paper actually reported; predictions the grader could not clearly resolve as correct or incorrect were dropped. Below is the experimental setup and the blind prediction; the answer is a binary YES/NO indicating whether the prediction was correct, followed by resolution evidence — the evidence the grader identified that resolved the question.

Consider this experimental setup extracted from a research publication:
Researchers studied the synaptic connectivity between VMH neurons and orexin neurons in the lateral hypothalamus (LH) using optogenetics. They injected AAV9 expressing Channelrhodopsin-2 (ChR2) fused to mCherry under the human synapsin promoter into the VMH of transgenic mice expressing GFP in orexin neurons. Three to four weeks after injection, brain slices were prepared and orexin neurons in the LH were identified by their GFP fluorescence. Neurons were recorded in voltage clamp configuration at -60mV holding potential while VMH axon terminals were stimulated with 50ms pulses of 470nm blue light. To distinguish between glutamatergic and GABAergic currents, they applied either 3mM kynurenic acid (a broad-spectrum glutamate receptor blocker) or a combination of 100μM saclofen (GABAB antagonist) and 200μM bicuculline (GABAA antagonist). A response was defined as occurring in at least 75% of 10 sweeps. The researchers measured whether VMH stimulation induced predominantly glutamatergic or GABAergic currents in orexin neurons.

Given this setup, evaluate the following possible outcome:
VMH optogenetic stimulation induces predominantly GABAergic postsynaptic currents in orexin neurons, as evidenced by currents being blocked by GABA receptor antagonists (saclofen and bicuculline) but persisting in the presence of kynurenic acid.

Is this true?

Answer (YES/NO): NO